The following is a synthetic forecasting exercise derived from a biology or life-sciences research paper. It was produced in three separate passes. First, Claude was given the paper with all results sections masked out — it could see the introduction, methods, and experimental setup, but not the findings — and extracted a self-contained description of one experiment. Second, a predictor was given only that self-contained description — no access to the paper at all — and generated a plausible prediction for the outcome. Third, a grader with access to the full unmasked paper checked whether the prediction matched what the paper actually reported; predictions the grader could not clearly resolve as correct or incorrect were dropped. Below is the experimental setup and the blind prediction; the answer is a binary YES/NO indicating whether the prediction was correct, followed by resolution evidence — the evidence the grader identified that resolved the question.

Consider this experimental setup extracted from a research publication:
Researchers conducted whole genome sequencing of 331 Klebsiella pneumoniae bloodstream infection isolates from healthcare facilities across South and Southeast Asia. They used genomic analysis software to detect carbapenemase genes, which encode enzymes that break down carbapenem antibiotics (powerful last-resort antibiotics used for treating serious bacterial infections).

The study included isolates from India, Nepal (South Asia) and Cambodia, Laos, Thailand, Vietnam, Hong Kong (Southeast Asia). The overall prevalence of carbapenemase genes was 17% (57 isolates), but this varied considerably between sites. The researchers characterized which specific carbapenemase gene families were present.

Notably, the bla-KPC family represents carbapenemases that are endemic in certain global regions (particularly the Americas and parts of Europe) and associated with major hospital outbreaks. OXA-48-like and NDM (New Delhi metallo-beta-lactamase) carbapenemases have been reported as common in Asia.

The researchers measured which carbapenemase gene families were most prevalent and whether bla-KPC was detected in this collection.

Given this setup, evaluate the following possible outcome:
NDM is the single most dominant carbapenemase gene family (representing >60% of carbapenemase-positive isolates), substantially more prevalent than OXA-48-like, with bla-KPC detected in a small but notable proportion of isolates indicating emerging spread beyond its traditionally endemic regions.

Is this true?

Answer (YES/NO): NO